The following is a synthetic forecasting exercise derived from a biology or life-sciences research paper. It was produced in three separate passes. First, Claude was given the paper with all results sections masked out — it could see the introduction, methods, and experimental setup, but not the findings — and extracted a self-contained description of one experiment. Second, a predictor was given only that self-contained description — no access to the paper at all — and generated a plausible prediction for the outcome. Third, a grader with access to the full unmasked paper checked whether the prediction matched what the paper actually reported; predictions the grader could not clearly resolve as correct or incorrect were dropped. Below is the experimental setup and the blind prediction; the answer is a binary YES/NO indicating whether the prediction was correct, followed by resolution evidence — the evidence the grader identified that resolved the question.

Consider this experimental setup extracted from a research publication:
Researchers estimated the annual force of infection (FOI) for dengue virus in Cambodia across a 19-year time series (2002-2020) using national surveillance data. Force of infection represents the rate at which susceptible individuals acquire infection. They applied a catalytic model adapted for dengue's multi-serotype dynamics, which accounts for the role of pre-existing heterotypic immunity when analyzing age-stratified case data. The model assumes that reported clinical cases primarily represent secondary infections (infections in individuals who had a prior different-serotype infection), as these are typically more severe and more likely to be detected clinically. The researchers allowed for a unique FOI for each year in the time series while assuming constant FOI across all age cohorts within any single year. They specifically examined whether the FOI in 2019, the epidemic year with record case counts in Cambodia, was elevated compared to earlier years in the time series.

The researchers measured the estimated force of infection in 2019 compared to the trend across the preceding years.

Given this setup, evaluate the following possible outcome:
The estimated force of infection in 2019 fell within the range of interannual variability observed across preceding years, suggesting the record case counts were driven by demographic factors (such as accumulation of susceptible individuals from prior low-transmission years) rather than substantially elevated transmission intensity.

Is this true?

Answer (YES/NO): NO